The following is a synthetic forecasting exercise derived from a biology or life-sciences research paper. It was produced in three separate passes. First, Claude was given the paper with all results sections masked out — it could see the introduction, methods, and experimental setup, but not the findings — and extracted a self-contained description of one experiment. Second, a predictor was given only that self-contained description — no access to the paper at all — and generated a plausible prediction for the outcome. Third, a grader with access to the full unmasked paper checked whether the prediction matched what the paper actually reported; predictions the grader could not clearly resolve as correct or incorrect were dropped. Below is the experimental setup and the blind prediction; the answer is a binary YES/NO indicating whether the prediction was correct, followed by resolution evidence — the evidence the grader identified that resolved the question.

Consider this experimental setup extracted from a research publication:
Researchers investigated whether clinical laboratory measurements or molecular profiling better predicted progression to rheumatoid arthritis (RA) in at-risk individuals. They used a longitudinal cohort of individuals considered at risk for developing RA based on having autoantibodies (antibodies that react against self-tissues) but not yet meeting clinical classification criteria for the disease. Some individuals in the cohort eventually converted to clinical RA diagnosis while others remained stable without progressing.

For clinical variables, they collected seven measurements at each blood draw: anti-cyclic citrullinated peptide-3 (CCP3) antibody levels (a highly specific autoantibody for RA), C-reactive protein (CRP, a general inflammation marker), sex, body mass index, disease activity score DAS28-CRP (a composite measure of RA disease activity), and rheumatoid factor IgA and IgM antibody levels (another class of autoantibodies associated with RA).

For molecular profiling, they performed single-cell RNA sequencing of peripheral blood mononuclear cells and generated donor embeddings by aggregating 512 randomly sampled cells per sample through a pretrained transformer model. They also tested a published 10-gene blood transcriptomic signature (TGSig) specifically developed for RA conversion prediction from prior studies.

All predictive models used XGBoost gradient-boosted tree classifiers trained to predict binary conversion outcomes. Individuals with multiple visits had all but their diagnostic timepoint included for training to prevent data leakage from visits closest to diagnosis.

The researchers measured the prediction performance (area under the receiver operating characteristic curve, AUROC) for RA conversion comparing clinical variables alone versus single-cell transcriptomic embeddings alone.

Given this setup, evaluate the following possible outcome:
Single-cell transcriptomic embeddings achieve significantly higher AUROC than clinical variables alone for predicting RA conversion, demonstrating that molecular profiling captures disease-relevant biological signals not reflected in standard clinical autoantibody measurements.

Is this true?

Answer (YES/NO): YES